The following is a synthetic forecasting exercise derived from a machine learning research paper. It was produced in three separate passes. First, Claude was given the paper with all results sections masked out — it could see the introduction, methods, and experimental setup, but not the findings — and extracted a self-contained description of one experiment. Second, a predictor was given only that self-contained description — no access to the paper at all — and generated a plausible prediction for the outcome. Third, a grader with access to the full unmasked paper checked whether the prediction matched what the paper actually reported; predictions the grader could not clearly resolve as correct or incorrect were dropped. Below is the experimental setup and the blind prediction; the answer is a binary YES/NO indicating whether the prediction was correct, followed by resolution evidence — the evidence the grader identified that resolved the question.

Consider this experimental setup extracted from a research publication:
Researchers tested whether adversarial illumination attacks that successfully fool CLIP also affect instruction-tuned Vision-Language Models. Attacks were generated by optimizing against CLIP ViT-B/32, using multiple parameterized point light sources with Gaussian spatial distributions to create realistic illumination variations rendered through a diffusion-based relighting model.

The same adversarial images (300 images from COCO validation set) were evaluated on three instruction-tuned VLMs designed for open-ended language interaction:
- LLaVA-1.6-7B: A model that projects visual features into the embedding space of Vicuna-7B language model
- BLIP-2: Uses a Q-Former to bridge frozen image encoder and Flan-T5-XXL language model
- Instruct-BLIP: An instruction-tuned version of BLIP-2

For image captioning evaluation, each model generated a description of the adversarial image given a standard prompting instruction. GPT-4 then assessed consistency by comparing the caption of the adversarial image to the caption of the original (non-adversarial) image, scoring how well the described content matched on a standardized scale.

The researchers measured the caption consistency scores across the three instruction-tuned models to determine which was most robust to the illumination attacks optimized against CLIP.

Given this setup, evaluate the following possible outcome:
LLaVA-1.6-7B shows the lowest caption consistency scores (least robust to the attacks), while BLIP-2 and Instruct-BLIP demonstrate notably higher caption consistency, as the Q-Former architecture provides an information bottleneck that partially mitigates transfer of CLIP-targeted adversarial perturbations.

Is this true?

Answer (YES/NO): NO